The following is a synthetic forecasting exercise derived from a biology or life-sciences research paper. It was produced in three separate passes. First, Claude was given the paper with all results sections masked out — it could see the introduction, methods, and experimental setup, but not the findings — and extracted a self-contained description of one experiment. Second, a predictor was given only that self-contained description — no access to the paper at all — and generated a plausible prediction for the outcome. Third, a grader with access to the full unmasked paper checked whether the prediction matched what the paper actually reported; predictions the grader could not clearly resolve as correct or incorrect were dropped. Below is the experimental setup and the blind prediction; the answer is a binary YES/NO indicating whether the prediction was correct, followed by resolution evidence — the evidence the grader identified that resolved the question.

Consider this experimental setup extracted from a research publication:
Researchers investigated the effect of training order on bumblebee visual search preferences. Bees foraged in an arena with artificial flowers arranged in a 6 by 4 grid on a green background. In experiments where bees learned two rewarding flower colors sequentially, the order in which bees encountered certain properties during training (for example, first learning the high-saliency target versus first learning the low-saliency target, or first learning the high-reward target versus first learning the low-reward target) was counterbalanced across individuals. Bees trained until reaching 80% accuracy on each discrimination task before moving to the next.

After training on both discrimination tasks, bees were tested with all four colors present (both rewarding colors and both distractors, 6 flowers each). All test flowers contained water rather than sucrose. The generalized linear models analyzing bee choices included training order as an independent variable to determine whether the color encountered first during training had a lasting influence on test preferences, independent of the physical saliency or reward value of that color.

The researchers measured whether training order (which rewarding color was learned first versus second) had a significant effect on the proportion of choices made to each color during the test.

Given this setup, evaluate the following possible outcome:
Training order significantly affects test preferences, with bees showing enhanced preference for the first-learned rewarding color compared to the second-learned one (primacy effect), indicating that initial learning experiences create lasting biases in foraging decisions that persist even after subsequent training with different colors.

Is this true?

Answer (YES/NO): NO